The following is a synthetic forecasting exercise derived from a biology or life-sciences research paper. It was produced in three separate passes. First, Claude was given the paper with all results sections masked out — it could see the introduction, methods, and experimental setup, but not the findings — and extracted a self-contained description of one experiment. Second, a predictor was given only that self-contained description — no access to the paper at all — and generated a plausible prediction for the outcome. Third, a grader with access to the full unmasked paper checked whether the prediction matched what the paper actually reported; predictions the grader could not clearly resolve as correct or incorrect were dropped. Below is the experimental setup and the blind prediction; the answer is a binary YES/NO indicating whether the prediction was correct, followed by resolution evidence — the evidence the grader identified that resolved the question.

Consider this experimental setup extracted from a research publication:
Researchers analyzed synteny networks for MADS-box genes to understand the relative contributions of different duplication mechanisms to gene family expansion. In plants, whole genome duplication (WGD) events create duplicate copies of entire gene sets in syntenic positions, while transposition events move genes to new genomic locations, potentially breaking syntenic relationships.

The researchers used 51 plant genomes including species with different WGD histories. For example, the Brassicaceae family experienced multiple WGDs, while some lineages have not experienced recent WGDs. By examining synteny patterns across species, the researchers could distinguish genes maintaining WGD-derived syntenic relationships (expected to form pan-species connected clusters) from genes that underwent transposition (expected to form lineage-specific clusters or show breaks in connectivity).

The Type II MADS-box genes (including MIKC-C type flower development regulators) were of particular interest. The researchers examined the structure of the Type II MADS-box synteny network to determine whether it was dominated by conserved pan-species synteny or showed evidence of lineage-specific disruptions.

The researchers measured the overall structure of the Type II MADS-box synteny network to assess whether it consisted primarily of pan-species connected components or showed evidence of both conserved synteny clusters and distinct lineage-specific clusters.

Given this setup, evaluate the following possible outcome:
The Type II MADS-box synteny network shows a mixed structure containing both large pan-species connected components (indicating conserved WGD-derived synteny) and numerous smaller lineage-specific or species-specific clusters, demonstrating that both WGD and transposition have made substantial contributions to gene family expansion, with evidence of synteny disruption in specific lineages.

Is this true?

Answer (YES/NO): YES